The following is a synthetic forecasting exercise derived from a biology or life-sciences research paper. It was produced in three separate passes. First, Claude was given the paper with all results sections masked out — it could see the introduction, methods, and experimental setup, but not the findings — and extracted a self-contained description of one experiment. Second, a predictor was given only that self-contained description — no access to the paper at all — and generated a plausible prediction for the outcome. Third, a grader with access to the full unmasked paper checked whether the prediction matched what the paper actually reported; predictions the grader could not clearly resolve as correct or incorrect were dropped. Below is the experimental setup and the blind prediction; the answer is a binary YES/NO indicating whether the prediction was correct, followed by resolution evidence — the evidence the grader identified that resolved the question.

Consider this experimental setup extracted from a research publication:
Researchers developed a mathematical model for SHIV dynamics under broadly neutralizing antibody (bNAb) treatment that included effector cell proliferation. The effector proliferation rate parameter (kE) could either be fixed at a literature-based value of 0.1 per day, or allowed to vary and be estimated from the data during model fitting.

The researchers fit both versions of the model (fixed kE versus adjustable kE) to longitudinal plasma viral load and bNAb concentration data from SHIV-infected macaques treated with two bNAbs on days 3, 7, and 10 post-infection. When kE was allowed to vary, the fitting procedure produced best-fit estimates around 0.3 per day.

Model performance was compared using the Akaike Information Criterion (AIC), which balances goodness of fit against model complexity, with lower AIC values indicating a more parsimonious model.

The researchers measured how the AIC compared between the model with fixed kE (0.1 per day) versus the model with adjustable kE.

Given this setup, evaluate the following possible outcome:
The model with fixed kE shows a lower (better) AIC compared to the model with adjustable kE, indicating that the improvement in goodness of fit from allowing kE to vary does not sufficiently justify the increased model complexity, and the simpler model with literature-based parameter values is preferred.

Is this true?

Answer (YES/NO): YES